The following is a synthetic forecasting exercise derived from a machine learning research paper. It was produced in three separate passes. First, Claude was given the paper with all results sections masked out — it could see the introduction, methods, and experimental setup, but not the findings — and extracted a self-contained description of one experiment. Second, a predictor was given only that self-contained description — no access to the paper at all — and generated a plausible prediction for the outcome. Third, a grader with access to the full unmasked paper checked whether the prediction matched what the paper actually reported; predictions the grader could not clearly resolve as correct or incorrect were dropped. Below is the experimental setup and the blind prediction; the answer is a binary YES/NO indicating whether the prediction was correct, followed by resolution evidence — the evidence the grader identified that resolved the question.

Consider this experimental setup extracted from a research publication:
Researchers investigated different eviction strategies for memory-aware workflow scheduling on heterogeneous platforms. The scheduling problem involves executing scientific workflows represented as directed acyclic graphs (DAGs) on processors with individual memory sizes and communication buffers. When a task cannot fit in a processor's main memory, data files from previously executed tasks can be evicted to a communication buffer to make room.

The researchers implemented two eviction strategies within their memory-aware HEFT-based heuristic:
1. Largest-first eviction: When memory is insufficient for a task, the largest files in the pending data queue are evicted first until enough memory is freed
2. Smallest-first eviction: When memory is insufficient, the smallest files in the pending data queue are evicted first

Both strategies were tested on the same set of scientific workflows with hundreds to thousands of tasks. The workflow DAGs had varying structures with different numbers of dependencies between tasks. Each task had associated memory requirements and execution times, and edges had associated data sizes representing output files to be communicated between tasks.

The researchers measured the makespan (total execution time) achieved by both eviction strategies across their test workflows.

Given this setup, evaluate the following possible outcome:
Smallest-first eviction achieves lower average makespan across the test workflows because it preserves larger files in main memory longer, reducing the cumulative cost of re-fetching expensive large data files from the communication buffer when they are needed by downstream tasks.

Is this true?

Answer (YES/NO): NO